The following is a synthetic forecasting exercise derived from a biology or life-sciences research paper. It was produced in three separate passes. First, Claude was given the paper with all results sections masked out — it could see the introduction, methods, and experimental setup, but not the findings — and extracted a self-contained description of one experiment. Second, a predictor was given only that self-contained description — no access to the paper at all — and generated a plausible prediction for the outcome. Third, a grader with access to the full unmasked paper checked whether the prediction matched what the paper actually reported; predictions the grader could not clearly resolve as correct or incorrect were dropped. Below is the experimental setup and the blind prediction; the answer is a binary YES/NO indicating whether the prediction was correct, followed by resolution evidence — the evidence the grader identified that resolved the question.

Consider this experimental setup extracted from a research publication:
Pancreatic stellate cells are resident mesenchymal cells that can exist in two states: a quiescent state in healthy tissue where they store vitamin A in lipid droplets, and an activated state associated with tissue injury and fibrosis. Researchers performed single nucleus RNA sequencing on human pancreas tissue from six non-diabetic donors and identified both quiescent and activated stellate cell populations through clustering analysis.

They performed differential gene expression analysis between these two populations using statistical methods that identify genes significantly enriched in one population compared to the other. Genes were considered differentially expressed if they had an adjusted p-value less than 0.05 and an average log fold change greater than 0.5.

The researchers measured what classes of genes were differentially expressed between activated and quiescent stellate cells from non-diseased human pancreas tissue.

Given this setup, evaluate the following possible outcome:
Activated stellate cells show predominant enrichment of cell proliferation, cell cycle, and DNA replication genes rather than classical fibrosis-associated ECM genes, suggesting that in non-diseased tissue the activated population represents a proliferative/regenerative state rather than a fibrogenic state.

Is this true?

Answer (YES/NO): NO